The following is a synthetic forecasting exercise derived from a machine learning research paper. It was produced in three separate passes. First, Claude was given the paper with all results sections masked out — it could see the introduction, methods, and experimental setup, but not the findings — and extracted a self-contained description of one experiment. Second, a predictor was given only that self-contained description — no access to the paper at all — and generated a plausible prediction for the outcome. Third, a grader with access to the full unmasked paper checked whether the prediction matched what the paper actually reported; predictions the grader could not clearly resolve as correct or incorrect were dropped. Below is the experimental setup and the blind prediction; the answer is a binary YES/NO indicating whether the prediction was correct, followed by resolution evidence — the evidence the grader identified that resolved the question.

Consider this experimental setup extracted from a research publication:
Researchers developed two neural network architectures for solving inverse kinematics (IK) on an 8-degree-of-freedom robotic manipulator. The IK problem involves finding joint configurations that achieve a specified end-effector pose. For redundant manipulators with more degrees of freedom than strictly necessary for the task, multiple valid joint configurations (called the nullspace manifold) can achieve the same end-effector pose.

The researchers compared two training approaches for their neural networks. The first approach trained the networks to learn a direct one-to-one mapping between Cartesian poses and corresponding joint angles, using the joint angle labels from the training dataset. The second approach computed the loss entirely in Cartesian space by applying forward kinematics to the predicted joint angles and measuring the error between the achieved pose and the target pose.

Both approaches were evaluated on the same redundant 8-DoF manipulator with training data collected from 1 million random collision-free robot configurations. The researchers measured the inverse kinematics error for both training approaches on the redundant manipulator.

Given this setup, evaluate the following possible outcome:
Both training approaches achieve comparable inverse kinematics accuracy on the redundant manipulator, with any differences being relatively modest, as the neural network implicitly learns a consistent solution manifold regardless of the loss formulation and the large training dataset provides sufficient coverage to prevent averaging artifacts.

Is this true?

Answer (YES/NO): NO